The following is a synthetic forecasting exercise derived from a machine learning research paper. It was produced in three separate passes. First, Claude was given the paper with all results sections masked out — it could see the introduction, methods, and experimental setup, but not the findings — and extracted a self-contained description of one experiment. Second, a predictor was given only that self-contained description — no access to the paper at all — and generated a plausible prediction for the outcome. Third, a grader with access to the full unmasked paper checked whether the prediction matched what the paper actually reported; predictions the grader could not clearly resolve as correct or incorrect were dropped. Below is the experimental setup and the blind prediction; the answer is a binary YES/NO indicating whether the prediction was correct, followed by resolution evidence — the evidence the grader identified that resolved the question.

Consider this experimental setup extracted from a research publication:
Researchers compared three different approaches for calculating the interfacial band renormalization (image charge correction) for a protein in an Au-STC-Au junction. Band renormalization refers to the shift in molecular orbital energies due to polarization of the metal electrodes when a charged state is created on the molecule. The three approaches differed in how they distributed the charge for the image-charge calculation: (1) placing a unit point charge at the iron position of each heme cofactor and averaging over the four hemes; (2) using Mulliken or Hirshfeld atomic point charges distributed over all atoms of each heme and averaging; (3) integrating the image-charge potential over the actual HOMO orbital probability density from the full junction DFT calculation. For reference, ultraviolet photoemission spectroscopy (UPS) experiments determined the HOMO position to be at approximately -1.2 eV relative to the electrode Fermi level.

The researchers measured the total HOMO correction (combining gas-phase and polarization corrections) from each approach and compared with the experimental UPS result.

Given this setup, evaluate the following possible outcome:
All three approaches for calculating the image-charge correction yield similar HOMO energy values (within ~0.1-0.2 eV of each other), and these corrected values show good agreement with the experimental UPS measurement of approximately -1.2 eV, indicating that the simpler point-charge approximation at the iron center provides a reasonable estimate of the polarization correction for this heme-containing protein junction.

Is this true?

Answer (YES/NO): NO